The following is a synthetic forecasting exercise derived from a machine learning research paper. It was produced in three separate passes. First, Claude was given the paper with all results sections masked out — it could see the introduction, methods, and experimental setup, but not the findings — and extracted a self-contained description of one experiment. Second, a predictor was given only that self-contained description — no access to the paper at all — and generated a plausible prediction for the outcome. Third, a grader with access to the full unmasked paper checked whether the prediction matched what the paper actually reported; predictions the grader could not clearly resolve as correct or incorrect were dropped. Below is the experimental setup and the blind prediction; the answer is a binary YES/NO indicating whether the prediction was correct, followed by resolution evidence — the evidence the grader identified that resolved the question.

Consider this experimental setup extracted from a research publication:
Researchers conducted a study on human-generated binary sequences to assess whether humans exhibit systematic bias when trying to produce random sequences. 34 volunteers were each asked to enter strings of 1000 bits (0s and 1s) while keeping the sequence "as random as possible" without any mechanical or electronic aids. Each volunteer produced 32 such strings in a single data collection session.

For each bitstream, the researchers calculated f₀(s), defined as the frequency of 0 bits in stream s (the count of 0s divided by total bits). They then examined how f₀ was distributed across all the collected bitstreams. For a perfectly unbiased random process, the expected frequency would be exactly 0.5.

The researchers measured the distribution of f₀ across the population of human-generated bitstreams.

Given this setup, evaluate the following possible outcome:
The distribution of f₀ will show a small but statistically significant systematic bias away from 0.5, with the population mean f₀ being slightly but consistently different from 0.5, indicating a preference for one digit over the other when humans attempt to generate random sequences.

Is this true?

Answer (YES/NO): YES